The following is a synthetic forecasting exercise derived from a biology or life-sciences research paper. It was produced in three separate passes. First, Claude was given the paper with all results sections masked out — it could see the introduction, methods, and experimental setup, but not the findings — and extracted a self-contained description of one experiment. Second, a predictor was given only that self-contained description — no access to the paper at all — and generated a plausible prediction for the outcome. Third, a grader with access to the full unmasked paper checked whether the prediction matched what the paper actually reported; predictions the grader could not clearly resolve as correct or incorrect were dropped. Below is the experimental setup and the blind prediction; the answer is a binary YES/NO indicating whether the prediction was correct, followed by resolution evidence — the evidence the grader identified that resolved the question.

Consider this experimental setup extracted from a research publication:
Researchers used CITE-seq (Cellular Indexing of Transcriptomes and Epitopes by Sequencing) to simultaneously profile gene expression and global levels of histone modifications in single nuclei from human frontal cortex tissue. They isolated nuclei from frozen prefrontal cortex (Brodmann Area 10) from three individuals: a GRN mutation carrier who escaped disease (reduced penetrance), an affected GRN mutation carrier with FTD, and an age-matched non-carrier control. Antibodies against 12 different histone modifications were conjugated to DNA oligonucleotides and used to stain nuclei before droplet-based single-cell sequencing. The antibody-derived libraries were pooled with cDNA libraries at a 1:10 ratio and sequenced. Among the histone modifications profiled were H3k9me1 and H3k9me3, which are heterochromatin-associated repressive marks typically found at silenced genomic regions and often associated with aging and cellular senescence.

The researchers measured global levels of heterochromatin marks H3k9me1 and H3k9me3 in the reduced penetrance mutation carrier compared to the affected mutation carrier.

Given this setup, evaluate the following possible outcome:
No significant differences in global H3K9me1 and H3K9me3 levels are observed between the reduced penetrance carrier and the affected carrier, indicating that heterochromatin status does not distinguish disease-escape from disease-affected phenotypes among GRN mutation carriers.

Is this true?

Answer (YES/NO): NO